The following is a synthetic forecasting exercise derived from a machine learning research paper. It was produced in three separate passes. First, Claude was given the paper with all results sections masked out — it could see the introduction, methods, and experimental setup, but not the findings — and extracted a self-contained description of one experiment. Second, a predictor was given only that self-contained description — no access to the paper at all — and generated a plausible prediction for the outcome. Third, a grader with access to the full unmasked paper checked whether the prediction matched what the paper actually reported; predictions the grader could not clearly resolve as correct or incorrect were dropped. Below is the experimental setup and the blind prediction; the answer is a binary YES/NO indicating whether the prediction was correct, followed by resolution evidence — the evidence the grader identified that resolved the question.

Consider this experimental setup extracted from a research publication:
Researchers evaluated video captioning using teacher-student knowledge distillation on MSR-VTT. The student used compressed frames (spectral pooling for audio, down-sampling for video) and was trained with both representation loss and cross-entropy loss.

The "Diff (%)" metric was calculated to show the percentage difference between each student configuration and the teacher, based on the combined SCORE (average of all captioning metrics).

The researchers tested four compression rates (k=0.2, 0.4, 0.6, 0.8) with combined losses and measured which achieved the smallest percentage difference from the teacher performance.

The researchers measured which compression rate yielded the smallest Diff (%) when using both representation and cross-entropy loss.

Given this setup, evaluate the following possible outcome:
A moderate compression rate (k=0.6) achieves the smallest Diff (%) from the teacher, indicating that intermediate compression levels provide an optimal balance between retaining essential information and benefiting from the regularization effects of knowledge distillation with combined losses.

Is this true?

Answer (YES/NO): YES